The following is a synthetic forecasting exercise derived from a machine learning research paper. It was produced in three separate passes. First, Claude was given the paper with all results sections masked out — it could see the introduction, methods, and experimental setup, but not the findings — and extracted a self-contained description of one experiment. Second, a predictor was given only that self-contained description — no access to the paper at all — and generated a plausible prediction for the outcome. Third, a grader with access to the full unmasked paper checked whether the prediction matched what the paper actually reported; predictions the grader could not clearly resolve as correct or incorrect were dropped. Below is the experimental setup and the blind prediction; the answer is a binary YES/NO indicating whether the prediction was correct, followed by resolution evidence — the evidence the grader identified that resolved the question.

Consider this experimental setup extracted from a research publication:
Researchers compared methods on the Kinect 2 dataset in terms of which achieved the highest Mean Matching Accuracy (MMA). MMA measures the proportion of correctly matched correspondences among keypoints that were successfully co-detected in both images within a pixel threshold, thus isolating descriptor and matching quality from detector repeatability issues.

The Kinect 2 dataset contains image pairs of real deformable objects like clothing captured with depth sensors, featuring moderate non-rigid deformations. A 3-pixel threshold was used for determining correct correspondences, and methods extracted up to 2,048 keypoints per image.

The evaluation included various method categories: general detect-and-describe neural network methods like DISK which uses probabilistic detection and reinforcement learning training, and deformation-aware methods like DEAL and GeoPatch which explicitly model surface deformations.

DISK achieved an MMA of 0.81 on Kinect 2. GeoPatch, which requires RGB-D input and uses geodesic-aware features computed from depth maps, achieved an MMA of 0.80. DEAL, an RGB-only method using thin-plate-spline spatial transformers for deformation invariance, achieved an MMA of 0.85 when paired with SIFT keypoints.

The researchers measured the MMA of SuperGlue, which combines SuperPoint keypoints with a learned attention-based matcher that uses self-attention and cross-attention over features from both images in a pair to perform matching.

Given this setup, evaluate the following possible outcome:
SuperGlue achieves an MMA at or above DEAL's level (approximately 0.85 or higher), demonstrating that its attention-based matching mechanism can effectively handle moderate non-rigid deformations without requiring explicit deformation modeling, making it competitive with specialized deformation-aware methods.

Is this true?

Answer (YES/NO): YES